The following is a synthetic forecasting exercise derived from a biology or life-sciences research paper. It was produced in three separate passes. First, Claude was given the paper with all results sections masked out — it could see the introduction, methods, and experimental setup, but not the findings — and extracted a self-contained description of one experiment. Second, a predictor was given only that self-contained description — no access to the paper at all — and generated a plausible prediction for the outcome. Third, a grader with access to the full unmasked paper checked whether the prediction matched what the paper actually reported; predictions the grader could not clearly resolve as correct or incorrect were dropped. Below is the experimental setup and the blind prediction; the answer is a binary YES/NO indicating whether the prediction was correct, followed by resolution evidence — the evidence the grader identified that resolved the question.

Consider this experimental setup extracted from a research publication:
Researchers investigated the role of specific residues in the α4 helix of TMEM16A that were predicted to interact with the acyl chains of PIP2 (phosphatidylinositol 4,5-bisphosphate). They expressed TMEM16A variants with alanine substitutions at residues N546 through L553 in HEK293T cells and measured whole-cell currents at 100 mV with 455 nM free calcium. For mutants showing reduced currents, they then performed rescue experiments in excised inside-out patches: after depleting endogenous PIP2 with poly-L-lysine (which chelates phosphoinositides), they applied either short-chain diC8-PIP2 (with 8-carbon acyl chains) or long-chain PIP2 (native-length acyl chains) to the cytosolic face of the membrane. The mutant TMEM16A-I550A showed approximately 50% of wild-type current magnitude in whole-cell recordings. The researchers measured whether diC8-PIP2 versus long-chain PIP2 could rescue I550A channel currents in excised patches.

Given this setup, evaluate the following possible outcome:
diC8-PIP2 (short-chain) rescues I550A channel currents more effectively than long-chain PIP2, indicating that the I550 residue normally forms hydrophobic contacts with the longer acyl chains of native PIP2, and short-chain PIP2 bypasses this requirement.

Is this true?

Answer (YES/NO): NO